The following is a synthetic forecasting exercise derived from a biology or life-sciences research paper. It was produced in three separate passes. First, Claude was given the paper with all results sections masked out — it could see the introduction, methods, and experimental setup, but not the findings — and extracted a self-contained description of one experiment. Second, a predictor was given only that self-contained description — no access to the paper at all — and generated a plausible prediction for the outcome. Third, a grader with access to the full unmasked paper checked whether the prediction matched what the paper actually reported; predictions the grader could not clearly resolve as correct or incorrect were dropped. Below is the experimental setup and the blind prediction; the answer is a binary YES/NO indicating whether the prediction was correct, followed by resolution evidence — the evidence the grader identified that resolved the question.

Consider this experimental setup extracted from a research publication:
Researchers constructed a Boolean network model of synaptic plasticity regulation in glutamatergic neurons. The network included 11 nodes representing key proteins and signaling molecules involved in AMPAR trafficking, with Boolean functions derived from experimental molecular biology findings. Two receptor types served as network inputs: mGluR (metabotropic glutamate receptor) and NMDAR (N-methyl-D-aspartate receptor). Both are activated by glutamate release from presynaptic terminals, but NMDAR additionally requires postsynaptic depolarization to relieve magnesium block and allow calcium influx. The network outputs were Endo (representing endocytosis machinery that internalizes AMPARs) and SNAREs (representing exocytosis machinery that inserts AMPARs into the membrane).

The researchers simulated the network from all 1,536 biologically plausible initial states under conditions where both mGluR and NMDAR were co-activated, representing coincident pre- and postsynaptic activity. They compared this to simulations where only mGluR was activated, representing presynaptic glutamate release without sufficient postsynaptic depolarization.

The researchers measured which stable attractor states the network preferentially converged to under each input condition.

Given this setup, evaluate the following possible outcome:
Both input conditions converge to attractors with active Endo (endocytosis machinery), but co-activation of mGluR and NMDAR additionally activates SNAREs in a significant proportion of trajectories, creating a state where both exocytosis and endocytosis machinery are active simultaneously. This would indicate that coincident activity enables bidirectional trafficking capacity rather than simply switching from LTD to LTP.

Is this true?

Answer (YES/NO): NO